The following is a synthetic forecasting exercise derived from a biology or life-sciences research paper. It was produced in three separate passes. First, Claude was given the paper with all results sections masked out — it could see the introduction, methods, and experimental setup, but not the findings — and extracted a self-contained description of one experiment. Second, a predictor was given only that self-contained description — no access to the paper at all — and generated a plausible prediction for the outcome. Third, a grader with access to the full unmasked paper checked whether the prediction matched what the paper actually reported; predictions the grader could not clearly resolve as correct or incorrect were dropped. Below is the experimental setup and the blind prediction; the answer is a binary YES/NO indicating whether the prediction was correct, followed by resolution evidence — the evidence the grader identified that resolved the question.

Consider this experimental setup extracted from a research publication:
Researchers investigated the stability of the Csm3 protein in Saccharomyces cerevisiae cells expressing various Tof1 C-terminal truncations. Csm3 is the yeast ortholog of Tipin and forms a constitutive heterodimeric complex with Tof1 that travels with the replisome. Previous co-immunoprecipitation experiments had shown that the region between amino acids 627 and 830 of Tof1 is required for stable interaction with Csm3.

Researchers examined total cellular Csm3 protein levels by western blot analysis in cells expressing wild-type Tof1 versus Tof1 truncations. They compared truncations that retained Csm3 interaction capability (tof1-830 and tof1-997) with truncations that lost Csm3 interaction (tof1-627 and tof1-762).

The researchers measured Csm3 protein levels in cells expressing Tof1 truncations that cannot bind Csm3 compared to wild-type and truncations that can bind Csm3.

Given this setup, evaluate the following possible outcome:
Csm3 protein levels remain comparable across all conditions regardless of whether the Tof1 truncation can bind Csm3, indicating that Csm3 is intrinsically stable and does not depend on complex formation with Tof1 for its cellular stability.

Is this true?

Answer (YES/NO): NO